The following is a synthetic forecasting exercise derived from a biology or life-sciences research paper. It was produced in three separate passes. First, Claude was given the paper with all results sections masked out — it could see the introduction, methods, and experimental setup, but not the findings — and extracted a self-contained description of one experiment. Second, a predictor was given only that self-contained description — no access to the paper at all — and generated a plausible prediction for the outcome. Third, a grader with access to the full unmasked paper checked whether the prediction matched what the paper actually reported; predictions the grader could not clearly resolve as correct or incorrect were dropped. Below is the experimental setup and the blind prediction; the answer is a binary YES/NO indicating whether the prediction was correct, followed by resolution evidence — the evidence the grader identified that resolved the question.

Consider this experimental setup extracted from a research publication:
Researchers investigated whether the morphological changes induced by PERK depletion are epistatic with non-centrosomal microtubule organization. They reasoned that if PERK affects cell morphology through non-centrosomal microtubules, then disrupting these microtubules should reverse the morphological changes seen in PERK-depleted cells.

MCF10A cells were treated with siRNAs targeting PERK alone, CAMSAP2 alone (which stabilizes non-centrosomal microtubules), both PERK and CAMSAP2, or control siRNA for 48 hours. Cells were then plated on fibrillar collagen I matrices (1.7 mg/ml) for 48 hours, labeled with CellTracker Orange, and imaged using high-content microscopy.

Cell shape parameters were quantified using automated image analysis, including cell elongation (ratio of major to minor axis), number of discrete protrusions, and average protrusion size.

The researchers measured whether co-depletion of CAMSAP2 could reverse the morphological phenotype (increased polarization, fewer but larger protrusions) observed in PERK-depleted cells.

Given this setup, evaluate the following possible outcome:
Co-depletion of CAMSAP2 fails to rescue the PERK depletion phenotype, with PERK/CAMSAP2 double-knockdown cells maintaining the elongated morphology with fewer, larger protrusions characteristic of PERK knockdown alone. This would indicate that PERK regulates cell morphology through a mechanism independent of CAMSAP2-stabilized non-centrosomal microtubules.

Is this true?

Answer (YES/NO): NO